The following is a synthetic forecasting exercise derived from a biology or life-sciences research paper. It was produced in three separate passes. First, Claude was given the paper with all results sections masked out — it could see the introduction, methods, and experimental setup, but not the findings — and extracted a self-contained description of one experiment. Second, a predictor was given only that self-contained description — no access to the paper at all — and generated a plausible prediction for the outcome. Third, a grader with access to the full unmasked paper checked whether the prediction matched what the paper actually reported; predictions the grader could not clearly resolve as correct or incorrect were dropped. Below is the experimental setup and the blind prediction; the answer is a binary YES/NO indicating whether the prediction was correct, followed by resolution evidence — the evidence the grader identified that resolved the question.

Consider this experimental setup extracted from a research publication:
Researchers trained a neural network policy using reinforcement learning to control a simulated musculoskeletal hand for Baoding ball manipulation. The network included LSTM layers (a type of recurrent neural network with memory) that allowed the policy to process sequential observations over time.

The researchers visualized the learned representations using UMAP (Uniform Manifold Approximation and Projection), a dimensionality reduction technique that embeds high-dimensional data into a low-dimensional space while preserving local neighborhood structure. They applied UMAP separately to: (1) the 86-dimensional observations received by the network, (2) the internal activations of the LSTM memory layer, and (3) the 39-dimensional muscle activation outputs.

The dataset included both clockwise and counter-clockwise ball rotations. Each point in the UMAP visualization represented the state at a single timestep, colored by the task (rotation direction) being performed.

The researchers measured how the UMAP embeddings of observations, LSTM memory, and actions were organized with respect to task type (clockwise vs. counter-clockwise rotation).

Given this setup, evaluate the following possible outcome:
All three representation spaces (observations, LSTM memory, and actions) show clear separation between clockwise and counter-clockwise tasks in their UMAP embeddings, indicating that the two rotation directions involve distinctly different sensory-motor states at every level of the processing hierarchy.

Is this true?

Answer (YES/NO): NO